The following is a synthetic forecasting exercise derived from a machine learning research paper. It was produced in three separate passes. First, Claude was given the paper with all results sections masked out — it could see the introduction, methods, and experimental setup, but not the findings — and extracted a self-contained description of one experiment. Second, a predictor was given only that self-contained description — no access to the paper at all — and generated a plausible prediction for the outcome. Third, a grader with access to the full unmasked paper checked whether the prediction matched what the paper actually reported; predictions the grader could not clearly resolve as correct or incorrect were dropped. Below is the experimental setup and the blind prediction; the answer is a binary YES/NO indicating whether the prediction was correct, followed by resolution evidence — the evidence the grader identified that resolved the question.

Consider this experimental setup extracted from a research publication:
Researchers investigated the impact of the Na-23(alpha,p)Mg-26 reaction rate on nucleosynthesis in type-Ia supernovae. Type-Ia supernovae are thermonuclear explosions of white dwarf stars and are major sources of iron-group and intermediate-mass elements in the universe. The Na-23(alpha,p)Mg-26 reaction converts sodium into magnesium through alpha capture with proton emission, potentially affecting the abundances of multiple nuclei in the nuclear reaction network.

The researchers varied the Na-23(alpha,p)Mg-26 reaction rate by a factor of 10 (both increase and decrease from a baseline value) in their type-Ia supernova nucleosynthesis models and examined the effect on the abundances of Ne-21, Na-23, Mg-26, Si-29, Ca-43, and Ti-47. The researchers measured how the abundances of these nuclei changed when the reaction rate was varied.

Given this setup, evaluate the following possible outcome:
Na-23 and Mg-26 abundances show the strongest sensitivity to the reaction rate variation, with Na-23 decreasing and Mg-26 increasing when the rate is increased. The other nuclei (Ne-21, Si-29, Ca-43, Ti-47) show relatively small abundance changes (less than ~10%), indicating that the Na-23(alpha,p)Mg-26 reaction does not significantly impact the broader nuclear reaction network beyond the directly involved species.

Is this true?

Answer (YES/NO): NO